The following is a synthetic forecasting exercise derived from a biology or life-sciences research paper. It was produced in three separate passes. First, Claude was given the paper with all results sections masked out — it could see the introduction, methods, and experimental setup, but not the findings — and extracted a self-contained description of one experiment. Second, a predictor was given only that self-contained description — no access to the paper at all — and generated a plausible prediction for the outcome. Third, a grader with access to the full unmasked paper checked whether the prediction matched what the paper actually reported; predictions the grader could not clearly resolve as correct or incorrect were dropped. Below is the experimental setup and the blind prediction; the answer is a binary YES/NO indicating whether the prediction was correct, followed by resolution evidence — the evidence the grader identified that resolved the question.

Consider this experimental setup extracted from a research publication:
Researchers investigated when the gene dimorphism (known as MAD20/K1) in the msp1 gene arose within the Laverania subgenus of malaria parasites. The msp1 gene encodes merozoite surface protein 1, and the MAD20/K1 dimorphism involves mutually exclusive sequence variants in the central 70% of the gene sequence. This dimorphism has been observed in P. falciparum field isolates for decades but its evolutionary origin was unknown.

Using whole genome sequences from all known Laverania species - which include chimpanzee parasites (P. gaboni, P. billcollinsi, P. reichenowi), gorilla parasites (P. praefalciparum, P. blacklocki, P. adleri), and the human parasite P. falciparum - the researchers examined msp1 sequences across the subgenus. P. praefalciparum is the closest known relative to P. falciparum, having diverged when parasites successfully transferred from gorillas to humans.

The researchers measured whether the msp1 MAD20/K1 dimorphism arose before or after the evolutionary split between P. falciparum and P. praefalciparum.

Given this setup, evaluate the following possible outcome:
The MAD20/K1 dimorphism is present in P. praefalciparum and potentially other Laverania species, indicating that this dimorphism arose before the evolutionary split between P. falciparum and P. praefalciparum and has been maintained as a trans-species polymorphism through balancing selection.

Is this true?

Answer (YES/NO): YES